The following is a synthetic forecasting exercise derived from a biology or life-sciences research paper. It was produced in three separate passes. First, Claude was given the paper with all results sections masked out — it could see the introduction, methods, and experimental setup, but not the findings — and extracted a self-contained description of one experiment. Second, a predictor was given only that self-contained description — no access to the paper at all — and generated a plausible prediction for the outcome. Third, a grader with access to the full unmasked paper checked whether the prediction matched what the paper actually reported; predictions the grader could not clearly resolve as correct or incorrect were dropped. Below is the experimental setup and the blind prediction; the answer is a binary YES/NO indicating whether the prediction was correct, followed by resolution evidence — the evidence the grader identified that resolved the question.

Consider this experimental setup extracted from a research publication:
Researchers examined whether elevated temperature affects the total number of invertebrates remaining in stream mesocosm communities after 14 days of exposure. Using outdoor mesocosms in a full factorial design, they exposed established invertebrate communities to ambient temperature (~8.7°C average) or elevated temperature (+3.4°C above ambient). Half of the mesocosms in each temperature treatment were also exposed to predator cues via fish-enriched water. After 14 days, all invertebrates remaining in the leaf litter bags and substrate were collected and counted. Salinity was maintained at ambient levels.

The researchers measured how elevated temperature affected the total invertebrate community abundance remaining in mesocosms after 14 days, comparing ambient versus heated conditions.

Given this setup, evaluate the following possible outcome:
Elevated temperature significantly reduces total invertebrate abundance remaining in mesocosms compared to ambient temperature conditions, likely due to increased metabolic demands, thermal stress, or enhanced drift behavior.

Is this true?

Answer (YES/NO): YES